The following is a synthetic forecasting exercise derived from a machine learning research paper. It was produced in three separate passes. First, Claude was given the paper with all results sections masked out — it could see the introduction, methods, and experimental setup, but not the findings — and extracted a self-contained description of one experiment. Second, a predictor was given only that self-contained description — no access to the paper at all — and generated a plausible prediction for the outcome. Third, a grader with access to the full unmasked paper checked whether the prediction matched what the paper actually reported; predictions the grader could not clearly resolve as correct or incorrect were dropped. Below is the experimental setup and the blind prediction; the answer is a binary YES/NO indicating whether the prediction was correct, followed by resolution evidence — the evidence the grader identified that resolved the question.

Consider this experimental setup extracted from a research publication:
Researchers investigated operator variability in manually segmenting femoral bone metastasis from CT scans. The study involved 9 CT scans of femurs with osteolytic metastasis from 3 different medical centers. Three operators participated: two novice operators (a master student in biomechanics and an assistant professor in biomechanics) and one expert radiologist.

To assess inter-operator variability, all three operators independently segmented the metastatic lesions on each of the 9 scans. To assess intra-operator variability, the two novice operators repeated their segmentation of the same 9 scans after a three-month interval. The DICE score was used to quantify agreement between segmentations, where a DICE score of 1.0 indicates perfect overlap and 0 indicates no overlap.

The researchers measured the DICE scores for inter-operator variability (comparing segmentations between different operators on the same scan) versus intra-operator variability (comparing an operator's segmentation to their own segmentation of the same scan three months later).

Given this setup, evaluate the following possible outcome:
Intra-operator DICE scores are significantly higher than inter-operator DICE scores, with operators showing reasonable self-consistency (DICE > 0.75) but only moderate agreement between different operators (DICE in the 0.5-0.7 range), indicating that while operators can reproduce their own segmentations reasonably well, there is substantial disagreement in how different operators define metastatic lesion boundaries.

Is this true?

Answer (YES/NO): NO